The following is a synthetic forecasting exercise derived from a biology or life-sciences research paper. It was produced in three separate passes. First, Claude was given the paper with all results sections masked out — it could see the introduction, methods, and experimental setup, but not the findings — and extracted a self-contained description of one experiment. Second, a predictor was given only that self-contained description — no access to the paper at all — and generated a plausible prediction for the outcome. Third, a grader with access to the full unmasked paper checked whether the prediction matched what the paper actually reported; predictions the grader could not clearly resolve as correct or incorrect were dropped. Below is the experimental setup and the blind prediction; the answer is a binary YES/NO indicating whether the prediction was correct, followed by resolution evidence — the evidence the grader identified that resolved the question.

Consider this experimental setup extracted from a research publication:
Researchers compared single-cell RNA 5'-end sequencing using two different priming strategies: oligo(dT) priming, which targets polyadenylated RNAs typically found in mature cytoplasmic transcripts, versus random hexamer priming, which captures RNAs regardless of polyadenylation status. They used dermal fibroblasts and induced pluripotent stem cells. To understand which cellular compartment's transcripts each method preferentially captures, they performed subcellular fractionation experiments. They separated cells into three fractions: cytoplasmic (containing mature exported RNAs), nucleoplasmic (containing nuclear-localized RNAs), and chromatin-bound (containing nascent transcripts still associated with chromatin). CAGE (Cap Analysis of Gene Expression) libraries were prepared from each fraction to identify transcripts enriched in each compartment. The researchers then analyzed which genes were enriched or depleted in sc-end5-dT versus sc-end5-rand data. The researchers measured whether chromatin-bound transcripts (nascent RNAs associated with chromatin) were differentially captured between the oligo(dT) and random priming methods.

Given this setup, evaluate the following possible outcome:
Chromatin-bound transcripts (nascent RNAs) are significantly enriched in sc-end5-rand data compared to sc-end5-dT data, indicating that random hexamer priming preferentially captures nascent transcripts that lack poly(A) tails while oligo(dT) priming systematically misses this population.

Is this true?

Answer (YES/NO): YES